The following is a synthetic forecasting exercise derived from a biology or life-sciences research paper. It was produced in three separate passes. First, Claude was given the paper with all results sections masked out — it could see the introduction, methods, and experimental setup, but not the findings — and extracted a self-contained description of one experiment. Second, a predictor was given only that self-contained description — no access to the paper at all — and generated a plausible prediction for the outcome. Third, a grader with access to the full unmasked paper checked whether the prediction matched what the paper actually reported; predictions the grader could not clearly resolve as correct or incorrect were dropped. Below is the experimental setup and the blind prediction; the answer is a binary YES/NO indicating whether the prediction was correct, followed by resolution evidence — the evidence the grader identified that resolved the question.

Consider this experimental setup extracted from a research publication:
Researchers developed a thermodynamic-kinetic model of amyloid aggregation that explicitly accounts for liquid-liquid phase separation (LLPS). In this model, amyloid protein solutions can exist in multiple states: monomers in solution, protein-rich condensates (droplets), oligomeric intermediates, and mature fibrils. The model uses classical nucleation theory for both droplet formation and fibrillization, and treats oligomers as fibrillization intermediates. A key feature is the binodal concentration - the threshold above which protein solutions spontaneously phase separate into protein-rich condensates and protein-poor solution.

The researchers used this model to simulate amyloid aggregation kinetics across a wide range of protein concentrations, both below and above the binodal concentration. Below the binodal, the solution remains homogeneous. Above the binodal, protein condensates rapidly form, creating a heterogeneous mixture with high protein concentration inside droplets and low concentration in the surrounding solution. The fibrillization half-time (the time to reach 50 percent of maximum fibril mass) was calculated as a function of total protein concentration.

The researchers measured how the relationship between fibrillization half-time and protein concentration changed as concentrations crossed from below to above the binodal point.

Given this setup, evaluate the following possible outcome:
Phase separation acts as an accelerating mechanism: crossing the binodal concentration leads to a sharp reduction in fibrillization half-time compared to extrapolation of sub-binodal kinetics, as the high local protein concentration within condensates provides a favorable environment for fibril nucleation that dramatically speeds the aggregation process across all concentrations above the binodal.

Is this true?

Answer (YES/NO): NO